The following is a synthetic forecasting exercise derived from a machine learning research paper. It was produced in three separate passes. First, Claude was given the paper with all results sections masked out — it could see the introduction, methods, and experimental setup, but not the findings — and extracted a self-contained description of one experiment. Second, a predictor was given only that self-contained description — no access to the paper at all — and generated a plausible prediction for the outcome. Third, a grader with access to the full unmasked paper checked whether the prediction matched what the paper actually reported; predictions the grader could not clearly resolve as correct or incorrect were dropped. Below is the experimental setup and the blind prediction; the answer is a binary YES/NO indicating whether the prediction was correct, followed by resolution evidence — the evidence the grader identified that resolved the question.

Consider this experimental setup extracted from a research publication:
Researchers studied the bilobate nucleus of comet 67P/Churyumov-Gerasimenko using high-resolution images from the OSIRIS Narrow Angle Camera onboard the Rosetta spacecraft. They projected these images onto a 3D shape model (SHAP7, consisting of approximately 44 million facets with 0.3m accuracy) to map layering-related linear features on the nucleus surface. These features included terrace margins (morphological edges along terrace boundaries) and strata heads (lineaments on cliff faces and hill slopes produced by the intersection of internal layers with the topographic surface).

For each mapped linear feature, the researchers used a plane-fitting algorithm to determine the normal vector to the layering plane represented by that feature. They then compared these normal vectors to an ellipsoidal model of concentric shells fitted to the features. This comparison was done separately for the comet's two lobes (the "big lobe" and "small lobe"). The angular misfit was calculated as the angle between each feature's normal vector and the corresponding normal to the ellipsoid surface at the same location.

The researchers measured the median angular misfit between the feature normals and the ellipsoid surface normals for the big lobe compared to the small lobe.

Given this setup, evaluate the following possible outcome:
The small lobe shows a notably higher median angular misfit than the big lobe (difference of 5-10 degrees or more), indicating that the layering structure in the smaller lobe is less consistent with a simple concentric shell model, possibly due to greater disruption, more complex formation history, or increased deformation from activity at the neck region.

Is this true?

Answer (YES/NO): NO